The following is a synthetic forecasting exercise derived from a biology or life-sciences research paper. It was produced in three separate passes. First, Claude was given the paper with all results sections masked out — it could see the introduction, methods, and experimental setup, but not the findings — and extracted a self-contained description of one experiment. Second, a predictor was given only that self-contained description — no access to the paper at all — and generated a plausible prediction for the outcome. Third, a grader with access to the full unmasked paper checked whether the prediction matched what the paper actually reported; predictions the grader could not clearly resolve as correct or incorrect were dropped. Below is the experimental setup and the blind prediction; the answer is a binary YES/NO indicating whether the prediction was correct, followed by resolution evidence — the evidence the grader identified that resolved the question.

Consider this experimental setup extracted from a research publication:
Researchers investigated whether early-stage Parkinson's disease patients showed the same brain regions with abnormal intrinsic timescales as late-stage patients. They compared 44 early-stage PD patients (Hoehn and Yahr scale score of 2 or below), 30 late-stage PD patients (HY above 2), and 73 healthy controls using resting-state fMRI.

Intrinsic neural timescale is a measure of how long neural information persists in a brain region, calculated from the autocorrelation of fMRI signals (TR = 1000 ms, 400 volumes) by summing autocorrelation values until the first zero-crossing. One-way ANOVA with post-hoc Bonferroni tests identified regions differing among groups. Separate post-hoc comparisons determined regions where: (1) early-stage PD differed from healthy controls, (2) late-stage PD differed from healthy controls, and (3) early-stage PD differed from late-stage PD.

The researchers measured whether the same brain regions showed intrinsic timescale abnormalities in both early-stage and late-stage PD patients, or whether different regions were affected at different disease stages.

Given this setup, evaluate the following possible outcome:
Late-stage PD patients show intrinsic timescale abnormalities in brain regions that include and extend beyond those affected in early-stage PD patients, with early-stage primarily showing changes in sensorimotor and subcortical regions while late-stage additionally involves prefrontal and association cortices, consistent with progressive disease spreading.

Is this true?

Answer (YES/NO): NO